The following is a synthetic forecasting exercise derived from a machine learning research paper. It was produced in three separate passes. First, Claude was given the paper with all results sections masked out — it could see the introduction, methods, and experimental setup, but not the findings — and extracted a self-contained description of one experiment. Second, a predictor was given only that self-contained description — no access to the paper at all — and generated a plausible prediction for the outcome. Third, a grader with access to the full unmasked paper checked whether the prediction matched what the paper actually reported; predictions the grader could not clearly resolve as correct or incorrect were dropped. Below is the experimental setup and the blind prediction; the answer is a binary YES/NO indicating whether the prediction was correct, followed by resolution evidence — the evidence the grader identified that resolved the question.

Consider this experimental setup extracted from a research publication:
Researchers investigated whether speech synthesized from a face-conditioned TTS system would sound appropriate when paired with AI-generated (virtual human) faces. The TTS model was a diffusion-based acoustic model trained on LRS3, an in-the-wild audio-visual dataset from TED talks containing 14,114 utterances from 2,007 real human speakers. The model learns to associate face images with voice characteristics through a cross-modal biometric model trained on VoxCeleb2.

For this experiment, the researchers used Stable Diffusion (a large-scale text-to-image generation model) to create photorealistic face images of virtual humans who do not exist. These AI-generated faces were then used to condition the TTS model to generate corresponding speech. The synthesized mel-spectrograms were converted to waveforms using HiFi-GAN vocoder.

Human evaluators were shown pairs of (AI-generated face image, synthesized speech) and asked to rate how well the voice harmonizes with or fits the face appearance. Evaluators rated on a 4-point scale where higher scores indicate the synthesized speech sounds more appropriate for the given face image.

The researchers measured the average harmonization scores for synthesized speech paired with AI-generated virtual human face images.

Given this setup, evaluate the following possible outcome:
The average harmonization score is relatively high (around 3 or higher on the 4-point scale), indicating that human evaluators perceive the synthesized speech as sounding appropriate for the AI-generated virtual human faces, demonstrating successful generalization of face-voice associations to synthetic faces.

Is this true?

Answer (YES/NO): YES